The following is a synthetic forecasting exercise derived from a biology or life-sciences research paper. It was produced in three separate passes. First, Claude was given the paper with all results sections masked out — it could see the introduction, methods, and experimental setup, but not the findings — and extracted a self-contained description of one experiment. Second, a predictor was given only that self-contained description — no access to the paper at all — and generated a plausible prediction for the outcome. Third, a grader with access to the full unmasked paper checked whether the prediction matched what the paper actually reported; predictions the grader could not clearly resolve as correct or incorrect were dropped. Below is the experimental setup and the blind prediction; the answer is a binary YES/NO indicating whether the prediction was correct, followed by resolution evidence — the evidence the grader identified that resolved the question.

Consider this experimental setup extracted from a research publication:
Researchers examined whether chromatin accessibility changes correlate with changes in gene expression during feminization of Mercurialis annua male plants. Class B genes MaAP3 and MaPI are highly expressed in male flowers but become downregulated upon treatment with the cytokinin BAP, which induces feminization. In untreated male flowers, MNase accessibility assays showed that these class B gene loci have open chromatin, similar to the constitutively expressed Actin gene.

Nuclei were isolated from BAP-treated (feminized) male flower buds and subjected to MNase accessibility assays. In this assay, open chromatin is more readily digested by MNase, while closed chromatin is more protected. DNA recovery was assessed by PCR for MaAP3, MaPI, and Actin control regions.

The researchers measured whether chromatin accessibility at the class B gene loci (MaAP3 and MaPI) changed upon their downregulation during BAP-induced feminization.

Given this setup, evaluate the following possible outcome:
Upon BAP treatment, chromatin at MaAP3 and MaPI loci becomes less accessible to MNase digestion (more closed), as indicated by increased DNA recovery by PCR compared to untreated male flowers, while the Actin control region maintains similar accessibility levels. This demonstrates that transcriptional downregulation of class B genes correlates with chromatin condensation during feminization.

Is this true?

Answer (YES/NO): NO